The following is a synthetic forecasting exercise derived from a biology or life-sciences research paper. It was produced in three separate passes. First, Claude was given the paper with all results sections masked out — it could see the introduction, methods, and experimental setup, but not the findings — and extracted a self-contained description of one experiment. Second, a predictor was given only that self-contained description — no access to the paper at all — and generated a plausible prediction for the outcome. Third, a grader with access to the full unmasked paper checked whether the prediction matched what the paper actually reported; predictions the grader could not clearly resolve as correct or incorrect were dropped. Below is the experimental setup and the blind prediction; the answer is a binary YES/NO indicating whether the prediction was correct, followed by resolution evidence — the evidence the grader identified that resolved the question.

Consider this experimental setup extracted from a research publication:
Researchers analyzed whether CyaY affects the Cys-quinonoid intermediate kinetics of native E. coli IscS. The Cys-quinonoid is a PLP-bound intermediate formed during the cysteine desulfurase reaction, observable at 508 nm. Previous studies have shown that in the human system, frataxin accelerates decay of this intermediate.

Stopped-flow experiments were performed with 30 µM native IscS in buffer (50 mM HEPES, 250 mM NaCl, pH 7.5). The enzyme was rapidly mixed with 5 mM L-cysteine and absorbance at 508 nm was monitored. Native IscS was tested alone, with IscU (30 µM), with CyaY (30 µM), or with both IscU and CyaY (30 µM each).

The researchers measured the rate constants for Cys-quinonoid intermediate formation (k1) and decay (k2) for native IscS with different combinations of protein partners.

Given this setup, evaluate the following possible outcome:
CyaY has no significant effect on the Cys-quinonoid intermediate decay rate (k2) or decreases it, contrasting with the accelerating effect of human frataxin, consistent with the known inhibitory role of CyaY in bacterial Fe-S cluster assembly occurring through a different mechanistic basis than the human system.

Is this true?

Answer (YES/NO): YES